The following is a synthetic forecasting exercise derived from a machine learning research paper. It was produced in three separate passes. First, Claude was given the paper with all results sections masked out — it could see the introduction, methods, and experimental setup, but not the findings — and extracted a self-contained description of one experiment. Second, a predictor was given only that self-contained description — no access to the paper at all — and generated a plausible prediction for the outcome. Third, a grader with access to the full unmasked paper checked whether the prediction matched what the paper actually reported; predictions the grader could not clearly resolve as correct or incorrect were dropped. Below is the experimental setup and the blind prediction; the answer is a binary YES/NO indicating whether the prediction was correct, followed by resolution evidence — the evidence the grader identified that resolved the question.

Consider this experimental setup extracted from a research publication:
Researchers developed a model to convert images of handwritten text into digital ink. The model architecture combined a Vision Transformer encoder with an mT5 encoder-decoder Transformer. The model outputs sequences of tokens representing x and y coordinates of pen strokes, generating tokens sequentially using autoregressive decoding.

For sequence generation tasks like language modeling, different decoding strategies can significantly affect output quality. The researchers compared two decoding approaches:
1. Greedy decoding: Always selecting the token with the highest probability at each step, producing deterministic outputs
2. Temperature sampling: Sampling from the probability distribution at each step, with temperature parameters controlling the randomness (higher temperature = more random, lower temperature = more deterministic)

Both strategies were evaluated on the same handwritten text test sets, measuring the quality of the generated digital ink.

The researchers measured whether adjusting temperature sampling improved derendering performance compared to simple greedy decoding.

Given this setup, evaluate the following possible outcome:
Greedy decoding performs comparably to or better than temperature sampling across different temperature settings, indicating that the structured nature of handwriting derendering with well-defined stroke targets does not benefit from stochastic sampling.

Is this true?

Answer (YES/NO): NO